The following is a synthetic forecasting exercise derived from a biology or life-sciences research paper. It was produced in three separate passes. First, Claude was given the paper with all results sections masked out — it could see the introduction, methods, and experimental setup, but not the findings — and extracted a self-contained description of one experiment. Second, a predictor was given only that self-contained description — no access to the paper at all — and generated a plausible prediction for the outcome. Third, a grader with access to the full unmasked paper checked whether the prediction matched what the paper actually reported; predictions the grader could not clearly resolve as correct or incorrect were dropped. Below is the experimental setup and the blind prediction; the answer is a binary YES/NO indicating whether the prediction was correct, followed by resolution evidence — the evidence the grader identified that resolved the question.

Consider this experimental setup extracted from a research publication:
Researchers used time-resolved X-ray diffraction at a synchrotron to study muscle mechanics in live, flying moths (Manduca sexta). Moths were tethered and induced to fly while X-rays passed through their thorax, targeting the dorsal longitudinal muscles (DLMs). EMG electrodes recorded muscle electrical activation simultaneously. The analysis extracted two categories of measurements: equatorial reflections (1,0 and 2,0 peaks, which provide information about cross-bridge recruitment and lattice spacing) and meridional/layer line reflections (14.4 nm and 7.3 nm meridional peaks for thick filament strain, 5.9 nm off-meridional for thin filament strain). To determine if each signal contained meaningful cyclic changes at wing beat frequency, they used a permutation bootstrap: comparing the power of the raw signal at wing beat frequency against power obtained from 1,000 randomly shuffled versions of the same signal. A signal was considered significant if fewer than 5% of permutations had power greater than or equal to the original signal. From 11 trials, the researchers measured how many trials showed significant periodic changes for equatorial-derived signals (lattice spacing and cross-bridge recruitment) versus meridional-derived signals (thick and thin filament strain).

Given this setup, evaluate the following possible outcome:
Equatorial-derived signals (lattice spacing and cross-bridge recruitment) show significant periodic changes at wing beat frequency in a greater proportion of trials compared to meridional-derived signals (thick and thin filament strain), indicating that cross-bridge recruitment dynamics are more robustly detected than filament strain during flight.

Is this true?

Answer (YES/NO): YES